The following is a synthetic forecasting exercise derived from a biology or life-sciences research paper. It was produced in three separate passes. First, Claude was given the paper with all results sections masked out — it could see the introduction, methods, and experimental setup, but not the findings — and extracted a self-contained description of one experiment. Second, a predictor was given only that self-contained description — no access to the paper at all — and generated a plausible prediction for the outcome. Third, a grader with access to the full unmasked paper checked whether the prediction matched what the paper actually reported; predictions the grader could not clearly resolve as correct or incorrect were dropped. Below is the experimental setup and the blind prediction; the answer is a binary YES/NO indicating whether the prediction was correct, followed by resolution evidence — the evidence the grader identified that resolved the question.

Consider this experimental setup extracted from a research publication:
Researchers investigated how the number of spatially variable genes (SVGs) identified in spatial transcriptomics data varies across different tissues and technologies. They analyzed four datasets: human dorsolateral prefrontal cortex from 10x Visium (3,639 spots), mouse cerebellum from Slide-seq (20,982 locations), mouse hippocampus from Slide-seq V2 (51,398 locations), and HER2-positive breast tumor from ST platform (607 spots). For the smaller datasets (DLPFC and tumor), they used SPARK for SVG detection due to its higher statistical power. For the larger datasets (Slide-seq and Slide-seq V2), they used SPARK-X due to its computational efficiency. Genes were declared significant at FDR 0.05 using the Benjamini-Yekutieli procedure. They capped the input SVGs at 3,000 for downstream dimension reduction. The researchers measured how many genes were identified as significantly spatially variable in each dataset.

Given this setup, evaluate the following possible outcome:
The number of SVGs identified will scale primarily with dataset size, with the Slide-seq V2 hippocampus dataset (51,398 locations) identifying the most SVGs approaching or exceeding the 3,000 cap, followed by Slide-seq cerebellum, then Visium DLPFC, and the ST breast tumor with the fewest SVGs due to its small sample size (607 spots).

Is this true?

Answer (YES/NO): NO